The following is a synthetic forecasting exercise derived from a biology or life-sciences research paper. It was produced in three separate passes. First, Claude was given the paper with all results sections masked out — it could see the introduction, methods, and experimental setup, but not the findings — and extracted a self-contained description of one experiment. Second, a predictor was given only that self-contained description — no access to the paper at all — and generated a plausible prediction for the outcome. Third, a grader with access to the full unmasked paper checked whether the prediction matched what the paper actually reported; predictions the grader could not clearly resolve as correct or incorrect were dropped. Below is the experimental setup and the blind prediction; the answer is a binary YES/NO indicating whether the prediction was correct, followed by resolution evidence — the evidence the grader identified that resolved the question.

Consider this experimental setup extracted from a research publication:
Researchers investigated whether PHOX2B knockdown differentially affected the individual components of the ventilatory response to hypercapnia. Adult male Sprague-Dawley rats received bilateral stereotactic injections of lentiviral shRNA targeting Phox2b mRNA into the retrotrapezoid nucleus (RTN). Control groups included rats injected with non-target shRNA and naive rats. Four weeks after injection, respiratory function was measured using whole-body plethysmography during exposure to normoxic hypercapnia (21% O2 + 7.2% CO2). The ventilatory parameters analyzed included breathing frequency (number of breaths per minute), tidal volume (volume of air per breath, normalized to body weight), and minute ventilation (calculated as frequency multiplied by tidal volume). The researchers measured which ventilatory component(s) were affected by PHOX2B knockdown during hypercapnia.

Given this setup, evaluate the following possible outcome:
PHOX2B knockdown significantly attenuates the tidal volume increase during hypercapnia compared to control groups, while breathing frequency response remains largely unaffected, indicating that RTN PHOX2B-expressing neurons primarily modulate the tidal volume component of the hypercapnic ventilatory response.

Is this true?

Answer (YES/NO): YES